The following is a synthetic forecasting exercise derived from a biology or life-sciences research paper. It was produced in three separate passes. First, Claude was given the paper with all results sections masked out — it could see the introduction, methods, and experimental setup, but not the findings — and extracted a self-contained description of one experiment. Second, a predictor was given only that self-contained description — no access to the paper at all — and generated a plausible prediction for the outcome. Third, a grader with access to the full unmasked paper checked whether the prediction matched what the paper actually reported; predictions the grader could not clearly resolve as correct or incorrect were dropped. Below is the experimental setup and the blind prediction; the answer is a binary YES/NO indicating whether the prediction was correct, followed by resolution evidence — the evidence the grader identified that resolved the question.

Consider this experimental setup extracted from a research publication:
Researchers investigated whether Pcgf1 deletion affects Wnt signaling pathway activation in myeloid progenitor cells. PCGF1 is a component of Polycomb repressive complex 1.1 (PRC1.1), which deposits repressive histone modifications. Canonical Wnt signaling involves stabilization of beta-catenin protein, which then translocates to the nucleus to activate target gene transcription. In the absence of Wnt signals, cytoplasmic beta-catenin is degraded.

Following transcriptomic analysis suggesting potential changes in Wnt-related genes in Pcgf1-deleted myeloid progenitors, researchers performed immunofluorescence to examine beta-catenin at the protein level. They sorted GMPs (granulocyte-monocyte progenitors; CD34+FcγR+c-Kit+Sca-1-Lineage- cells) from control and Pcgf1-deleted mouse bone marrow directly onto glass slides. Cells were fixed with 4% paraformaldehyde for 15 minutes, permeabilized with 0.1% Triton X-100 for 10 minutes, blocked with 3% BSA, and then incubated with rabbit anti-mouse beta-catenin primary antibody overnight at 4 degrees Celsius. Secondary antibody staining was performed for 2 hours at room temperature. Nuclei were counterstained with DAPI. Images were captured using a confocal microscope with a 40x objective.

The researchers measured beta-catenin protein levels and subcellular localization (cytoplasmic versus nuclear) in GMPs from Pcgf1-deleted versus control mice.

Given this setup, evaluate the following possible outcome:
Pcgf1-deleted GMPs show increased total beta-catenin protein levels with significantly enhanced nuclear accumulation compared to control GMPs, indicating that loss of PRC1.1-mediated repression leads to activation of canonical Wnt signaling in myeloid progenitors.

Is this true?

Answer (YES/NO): YES